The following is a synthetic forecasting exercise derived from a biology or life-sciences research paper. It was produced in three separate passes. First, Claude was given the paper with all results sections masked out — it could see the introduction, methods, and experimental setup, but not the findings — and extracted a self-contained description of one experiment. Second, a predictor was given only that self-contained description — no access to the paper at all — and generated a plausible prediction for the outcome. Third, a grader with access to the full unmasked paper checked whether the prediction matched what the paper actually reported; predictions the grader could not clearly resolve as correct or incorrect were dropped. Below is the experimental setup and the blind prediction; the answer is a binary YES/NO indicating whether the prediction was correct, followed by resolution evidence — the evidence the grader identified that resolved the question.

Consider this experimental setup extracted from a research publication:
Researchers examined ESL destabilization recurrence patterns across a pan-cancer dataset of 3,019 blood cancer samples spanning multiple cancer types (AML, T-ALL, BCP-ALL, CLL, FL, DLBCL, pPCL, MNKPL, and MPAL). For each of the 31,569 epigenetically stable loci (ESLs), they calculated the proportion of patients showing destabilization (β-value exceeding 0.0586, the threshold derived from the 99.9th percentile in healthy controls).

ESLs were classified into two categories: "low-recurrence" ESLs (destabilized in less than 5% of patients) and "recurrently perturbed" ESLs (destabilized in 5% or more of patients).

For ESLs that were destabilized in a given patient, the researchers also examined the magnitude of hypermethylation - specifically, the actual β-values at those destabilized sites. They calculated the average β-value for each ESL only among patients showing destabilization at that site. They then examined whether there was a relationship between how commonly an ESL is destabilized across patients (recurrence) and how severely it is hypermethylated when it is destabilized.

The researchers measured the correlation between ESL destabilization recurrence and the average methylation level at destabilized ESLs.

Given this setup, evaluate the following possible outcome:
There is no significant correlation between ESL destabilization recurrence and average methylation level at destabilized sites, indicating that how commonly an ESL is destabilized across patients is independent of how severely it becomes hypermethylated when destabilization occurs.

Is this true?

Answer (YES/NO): NO